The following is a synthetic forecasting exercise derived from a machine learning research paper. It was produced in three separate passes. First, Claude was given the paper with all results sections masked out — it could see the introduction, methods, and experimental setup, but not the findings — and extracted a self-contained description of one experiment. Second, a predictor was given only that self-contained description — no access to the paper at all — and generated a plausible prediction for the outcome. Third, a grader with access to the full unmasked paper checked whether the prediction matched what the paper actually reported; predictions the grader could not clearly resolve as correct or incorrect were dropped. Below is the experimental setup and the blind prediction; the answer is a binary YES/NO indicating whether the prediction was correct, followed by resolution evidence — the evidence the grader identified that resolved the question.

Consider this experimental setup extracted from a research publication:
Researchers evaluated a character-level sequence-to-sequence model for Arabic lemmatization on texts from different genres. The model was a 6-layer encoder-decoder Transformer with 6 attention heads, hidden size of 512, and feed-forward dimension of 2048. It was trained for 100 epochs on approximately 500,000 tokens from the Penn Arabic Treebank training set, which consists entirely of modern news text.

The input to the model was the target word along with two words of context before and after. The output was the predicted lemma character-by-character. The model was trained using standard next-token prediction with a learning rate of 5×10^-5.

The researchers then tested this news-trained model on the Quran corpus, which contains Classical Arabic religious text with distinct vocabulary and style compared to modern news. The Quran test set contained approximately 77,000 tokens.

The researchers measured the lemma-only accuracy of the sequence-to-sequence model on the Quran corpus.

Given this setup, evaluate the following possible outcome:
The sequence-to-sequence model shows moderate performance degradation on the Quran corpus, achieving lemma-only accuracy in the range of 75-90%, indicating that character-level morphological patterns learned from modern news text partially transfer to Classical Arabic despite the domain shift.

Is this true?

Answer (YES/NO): NO